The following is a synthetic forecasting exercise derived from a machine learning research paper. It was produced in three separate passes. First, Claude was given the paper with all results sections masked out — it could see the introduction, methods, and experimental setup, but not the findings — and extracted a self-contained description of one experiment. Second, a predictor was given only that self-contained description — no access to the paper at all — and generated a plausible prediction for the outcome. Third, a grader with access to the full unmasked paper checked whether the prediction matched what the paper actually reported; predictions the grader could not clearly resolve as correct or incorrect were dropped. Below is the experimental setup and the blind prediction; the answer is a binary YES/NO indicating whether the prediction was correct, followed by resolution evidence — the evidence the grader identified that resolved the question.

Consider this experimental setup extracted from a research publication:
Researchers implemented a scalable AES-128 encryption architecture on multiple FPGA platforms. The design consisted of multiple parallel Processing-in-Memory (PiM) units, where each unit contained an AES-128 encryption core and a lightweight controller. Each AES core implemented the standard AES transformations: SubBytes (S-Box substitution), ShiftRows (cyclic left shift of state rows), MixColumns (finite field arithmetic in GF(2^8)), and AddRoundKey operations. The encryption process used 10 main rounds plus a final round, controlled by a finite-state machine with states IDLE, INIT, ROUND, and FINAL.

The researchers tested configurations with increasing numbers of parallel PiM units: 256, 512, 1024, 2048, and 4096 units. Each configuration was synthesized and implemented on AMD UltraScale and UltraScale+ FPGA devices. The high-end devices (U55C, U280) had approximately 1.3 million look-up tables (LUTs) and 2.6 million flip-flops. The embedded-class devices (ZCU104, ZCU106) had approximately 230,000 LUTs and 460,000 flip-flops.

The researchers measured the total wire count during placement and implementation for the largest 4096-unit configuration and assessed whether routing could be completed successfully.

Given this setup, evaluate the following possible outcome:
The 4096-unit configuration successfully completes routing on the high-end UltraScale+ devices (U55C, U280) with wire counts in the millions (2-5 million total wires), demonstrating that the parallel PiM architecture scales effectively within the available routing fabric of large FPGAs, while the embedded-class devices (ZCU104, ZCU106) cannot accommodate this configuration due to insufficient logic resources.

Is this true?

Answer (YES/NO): NO